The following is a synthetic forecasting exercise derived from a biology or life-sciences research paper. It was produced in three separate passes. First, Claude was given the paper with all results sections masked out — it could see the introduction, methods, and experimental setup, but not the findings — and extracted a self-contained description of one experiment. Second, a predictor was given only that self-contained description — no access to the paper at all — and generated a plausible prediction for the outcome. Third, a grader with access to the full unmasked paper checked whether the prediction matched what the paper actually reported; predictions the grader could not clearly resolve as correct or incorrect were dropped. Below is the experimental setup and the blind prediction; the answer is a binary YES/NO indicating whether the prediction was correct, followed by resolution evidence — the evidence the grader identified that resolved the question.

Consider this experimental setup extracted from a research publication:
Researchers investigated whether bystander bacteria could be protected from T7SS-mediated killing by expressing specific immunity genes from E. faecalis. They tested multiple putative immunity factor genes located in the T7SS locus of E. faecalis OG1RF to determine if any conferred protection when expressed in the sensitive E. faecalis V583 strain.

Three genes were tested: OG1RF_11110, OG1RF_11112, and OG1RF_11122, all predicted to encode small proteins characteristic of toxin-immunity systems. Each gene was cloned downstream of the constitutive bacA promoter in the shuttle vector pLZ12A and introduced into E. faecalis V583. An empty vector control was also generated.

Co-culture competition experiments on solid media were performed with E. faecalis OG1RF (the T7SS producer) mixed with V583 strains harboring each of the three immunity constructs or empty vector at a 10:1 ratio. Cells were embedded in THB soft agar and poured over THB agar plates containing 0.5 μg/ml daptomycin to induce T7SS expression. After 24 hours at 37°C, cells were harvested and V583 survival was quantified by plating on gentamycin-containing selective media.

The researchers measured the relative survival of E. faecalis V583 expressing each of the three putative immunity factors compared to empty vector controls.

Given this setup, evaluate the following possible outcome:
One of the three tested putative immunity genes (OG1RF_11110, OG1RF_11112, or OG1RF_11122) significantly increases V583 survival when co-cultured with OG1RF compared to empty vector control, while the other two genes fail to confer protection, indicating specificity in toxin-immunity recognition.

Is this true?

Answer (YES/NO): YES